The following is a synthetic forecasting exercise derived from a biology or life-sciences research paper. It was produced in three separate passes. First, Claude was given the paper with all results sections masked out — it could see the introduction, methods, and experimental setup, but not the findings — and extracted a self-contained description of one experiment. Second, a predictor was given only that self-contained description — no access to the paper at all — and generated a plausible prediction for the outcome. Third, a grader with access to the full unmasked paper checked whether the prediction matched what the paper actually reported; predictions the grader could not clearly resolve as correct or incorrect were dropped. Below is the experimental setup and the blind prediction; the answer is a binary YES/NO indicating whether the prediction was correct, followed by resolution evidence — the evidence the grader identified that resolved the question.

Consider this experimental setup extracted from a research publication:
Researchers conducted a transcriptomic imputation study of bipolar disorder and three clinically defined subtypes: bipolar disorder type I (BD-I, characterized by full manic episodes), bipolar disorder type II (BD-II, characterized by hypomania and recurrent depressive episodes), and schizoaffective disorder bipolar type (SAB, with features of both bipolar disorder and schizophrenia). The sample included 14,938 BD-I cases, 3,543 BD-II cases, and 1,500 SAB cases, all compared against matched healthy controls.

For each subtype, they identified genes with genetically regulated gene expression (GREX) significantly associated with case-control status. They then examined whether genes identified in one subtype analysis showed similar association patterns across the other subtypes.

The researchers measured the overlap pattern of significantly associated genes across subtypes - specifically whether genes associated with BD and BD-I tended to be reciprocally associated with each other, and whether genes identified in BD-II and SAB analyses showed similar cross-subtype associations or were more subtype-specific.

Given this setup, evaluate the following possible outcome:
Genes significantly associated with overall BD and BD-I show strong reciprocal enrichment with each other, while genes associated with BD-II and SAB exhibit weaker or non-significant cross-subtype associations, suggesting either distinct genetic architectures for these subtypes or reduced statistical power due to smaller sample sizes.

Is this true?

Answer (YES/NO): YES